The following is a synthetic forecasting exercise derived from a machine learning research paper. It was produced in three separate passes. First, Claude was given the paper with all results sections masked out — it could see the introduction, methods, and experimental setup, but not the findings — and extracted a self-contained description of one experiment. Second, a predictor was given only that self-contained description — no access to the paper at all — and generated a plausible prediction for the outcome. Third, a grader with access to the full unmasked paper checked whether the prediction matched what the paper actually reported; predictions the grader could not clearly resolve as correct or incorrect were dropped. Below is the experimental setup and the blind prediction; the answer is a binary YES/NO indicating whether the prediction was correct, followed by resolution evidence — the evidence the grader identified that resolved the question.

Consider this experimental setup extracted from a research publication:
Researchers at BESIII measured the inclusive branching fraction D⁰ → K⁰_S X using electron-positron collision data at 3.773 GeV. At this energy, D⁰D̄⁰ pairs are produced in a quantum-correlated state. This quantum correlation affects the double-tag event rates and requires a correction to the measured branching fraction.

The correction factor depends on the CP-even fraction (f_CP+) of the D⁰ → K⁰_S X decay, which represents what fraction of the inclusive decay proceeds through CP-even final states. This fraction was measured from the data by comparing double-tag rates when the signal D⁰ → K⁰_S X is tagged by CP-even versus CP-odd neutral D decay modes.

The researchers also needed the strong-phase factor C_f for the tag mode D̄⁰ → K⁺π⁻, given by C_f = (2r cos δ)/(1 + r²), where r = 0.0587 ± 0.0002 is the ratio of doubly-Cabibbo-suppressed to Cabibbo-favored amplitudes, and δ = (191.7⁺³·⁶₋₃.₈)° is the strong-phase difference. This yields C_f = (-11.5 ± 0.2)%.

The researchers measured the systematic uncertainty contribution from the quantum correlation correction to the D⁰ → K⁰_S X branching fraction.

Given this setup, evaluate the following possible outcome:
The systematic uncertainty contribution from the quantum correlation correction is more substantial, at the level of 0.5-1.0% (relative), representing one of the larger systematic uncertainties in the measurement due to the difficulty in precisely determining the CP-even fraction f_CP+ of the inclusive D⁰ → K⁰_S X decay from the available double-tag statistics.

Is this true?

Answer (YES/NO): NO